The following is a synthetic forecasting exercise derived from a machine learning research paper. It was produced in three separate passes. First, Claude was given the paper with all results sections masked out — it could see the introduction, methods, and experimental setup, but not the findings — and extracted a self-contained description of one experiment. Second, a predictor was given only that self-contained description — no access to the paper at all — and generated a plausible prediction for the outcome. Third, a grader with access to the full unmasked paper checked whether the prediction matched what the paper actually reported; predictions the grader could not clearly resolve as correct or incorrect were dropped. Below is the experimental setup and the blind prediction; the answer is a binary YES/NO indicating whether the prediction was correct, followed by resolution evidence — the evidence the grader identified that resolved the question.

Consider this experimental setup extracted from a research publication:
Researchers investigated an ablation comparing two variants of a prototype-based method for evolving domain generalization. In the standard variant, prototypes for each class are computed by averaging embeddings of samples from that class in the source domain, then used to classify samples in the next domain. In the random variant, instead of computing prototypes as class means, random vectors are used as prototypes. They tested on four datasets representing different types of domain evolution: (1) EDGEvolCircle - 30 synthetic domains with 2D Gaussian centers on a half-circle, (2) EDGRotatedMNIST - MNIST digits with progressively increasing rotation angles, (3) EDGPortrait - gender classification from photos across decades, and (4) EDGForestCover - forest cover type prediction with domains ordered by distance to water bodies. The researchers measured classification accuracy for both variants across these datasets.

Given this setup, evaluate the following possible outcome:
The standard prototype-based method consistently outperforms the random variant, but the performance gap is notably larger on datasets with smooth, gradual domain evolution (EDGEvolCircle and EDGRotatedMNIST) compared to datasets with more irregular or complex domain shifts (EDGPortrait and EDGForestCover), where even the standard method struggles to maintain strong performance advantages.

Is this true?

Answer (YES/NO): NO